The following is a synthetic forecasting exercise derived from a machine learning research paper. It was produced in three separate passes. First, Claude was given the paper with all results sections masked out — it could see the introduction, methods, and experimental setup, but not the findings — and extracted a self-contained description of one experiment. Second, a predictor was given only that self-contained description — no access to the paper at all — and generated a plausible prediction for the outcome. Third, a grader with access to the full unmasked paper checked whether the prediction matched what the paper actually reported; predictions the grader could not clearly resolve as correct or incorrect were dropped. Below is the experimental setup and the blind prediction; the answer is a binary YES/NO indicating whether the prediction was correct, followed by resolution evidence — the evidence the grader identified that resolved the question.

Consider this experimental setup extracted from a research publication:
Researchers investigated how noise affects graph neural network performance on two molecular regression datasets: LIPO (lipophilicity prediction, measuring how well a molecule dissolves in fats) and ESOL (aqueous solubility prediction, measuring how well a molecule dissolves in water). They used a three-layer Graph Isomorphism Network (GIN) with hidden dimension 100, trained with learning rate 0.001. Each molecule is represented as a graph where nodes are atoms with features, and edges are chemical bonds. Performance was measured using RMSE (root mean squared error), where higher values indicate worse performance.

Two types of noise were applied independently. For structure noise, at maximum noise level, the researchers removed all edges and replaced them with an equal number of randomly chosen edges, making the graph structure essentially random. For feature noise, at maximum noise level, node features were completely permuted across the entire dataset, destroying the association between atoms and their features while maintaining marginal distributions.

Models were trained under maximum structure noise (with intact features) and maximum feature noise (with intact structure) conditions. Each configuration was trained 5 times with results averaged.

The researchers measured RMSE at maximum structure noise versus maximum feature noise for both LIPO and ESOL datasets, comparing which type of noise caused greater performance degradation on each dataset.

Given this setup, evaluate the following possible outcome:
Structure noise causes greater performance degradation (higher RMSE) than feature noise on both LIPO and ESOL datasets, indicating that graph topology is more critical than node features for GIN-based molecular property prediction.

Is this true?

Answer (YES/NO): NO